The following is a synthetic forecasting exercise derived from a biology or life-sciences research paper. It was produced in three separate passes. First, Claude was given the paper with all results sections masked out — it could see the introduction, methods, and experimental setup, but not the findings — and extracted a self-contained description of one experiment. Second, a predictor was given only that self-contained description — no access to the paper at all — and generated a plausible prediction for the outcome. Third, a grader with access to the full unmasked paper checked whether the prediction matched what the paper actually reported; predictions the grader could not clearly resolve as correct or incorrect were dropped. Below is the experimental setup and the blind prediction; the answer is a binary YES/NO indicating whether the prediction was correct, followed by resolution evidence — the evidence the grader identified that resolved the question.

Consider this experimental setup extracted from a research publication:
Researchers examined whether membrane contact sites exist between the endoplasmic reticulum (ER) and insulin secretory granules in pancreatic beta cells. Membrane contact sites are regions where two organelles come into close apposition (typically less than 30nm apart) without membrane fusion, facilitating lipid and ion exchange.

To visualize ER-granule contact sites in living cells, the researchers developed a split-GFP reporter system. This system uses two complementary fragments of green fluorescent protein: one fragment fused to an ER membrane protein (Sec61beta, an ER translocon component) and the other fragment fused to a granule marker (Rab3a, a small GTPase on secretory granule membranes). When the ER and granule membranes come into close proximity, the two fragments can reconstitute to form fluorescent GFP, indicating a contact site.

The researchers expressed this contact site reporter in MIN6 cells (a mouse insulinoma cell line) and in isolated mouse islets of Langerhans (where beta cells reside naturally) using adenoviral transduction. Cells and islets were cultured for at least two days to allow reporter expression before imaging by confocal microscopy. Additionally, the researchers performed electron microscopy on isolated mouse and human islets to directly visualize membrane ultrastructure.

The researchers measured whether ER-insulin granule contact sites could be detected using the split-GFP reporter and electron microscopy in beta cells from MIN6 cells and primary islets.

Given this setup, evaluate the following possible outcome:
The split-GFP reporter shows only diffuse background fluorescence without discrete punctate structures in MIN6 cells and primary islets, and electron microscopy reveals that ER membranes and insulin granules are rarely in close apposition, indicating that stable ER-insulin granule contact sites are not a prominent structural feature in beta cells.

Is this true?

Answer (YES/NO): NO